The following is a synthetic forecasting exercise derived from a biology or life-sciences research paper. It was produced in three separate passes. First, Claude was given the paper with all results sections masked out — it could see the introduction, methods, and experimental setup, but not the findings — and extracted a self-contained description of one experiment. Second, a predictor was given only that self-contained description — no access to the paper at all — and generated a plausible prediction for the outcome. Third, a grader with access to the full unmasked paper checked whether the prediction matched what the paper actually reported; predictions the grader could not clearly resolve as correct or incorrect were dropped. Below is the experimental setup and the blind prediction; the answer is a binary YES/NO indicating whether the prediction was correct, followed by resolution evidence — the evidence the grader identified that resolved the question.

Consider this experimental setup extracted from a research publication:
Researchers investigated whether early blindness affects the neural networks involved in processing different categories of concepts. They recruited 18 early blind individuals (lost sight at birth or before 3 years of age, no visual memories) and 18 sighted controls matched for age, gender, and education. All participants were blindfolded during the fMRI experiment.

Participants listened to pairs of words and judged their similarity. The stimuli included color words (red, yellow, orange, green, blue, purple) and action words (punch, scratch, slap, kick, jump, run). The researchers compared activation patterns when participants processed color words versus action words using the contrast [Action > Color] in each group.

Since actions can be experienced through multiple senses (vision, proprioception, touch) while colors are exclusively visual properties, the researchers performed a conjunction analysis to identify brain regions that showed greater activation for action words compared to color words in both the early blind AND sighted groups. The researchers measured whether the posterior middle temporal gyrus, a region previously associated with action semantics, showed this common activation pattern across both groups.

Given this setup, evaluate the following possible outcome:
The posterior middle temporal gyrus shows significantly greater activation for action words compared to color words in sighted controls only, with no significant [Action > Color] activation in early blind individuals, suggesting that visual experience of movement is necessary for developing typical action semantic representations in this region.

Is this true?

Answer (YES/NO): NO